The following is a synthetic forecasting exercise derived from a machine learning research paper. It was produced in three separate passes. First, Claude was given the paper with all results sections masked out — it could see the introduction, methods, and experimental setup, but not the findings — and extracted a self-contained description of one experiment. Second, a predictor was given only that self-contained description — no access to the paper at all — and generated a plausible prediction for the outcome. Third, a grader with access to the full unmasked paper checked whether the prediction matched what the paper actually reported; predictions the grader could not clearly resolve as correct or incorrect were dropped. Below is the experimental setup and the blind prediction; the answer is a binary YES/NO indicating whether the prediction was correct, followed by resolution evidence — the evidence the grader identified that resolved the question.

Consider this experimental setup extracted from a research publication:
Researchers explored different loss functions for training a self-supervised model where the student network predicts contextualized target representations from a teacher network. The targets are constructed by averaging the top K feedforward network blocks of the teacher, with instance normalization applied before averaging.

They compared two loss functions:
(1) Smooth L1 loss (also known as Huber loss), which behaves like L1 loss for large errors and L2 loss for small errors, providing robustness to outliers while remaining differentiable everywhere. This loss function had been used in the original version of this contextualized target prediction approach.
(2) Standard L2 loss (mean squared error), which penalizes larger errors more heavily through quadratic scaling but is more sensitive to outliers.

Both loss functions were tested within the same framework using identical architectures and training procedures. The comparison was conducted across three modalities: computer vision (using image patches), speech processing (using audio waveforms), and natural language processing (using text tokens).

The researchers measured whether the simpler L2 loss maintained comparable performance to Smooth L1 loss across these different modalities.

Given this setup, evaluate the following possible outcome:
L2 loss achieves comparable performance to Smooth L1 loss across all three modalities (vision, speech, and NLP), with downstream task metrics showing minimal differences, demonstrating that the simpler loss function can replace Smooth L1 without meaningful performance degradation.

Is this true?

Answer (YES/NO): YES